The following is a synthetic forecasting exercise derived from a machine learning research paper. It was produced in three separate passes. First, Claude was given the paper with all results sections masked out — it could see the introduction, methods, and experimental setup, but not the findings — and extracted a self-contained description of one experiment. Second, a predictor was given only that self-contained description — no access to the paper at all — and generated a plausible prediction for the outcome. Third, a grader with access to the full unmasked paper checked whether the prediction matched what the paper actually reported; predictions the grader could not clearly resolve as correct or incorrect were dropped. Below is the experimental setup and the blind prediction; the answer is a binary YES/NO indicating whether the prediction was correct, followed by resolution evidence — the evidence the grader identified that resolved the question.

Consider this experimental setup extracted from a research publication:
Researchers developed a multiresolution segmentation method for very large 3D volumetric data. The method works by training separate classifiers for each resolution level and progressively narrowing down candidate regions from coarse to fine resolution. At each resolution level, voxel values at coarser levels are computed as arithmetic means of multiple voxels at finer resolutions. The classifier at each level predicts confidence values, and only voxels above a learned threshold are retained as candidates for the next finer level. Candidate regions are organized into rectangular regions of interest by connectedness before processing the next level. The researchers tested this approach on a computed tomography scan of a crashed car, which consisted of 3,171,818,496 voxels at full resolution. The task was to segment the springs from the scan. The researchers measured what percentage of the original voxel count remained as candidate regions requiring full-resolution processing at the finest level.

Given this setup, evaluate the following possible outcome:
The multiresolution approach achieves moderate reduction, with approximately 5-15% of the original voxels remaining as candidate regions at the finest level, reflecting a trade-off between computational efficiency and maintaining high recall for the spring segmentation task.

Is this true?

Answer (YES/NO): NO